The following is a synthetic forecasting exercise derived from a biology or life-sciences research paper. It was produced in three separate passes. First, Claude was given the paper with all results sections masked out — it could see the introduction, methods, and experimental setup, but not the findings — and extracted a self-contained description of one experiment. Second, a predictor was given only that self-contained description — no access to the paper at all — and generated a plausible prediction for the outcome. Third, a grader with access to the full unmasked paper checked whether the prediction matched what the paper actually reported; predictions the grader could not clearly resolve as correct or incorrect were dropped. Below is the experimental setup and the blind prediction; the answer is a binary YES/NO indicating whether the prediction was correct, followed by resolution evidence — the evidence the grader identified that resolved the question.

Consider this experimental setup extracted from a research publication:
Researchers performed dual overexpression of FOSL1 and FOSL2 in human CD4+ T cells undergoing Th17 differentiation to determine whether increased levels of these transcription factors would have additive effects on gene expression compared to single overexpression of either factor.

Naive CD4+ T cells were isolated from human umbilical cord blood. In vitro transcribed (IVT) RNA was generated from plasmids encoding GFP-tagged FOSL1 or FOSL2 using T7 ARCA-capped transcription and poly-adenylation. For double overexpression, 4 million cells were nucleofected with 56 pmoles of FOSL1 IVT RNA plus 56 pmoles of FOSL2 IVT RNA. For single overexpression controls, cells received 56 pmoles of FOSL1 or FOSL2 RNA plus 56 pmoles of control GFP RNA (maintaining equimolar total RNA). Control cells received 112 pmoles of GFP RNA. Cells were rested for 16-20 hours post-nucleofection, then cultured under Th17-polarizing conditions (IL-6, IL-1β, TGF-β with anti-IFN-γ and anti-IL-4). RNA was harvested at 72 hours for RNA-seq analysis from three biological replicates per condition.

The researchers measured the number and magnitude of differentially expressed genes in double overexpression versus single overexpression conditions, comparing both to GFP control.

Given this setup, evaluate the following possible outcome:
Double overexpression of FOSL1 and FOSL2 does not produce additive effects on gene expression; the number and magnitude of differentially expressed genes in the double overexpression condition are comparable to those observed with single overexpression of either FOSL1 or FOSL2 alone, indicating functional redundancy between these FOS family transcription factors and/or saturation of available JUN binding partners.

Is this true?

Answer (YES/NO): NO